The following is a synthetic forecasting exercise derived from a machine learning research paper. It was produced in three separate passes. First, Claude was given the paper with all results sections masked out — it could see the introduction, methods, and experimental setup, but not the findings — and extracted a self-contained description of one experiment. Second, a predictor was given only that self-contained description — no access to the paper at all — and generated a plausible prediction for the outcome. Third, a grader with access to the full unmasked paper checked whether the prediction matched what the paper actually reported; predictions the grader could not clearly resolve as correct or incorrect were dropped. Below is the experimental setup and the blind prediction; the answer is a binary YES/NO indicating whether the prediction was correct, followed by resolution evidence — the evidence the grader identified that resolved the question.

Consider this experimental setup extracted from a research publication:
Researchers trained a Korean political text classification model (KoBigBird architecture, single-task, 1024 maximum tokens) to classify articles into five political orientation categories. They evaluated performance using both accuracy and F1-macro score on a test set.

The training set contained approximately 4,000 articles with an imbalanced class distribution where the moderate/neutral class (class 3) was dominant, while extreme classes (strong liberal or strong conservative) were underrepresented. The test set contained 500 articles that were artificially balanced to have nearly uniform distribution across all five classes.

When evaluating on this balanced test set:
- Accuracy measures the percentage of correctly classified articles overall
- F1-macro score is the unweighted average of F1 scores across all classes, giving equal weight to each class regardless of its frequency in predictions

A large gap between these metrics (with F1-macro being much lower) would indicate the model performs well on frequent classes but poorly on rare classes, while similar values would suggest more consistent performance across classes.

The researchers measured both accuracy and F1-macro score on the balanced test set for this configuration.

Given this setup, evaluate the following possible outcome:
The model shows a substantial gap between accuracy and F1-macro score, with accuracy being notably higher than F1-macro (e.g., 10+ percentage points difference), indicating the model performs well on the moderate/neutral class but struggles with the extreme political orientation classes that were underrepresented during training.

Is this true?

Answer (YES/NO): NO